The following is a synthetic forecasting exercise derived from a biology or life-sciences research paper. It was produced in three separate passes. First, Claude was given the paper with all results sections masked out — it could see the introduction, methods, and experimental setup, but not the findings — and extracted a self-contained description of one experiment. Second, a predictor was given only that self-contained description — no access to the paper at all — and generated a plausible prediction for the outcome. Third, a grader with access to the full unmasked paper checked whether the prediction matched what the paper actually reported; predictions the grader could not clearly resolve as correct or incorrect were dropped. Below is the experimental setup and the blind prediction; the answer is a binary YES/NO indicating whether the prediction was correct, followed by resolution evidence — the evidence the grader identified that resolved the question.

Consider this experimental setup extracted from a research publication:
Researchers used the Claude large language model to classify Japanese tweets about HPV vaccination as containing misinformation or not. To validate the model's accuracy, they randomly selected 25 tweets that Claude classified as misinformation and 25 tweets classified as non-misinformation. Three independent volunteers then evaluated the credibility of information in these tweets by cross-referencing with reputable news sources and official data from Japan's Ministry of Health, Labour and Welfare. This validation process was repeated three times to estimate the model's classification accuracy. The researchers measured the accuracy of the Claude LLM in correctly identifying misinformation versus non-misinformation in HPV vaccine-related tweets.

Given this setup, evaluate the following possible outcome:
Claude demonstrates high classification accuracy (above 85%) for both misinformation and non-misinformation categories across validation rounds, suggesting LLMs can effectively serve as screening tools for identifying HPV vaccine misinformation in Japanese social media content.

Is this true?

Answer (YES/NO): NO